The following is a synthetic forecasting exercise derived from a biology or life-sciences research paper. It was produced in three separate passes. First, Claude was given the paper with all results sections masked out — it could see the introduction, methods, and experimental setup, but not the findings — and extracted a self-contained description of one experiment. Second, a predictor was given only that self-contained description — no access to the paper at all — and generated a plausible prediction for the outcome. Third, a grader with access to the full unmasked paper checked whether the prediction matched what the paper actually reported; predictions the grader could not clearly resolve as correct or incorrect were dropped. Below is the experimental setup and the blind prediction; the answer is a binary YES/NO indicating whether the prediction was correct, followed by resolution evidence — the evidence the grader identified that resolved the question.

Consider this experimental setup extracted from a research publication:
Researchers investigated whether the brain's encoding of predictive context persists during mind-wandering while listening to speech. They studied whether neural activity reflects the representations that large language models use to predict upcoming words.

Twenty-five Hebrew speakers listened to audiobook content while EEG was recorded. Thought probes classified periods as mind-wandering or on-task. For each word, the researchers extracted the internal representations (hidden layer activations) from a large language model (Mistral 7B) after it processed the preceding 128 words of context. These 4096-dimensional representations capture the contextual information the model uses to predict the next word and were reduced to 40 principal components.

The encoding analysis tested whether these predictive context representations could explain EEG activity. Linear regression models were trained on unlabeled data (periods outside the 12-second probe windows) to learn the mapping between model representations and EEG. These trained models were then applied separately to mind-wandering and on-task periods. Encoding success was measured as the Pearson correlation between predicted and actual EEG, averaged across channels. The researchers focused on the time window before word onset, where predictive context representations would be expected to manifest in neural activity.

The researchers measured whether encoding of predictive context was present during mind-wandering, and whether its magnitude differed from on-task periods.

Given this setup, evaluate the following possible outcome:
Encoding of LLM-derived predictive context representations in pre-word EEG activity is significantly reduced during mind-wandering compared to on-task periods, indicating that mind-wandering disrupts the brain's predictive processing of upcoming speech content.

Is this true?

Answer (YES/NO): NO